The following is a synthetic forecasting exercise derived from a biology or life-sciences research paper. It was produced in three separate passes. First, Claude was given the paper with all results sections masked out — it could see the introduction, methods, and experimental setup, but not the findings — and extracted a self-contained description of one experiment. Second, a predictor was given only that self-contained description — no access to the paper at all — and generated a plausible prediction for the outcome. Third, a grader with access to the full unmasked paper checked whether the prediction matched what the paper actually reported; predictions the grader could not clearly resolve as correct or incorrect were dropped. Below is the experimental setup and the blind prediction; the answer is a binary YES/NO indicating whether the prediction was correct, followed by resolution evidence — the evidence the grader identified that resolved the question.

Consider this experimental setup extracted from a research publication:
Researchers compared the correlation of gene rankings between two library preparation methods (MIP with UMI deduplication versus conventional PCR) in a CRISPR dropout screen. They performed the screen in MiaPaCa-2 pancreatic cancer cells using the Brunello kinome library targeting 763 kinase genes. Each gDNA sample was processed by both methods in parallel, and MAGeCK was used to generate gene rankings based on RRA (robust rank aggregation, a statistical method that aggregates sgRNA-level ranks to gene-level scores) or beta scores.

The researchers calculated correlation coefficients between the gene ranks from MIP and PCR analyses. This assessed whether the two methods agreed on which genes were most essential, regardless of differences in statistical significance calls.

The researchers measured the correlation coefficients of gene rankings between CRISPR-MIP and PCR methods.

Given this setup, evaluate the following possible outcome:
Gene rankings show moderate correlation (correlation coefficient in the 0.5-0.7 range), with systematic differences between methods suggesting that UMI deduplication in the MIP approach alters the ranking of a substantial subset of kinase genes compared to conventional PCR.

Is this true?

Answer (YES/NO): NO